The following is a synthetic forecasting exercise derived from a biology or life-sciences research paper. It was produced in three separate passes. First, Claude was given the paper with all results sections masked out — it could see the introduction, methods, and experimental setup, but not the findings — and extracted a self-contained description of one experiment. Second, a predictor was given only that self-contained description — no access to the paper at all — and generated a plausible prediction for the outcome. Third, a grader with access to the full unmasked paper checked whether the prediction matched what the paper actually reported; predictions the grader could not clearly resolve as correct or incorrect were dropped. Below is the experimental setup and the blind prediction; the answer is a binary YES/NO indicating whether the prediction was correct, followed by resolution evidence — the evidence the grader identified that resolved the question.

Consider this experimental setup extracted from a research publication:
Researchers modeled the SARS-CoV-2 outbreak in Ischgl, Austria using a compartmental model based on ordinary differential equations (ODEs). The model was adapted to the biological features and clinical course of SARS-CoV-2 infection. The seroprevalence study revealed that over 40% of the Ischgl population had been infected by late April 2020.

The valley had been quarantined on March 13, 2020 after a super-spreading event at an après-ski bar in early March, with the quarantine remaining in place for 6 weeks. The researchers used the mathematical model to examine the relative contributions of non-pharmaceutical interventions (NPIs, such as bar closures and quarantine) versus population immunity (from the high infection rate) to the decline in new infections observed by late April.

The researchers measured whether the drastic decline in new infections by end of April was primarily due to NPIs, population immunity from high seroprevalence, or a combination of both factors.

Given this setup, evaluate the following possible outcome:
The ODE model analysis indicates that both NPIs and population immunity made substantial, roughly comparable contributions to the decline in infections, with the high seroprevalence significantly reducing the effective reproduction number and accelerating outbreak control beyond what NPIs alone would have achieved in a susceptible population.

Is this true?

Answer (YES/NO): NO